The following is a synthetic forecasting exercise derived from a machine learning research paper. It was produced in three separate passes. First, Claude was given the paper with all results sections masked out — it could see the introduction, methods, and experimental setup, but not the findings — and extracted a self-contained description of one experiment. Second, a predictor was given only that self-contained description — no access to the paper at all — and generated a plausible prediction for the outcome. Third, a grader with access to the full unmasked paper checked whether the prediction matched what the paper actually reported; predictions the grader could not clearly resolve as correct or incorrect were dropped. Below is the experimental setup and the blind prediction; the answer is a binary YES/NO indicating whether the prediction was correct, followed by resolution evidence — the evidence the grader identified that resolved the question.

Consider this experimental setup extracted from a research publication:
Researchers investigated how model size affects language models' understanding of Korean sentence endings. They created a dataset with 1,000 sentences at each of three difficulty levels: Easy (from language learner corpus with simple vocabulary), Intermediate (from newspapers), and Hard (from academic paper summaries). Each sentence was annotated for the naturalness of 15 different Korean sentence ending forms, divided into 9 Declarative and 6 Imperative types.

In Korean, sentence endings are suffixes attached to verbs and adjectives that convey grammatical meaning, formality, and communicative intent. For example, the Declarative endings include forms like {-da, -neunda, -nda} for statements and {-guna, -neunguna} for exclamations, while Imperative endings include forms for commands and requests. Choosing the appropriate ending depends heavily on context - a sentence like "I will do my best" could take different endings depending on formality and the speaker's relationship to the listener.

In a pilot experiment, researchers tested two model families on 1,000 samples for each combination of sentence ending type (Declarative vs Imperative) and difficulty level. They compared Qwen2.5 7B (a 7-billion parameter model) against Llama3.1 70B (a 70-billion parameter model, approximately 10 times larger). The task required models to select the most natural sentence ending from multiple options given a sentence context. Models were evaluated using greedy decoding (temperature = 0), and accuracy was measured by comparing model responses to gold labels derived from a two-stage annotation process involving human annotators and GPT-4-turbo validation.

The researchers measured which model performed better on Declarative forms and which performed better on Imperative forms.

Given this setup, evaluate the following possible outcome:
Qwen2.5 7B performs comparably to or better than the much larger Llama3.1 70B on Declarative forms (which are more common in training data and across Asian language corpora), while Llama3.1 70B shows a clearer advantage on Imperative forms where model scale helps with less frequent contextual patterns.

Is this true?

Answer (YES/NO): NO